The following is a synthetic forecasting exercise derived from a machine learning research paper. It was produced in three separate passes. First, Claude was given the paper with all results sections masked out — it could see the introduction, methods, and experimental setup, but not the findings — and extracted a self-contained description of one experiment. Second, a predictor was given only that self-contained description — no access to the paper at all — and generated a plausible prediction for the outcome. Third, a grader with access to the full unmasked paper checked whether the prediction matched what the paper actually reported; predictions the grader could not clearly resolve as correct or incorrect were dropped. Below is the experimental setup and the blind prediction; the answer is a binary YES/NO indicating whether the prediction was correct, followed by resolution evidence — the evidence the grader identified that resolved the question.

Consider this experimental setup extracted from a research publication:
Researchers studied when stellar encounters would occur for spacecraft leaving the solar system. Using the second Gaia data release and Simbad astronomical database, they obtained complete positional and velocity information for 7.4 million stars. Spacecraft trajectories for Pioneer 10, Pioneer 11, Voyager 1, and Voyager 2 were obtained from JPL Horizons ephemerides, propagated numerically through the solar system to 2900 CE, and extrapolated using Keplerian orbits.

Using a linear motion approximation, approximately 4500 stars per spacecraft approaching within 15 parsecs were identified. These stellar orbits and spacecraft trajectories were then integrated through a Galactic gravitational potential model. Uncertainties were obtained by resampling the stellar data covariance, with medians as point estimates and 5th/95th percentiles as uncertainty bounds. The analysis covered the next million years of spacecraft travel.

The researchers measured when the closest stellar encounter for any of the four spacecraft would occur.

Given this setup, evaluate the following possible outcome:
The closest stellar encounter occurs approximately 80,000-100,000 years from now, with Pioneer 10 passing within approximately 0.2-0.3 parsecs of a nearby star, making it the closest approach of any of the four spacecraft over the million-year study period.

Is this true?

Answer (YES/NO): YES